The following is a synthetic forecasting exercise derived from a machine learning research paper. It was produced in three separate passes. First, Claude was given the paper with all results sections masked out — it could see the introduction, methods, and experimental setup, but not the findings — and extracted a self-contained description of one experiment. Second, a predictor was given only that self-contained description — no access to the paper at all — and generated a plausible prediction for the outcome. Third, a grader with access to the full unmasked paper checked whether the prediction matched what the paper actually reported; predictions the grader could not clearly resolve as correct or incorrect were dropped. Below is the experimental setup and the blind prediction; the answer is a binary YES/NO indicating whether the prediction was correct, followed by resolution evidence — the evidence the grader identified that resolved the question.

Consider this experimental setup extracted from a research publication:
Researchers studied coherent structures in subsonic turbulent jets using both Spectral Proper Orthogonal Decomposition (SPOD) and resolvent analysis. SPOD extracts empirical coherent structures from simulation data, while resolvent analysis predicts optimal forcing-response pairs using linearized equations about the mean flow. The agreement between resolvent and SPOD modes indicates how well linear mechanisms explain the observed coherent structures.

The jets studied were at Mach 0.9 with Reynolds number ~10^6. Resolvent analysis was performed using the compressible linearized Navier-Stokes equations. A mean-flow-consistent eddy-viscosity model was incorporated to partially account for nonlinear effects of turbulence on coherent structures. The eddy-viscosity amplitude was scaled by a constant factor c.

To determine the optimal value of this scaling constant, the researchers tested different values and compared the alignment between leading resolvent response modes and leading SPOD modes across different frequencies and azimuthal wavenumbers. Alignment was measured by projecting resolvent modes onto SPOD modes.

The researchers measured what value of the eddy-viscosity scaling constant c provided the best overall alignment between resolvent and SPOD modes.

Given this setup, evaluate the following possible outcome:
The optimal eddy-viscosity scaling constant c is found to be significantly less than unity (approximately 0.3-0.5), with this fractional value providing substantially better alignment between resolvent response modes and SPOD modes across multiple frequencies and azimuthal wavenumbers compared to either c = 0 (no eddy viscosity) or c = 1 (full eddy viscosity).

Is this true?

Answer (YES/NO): NO